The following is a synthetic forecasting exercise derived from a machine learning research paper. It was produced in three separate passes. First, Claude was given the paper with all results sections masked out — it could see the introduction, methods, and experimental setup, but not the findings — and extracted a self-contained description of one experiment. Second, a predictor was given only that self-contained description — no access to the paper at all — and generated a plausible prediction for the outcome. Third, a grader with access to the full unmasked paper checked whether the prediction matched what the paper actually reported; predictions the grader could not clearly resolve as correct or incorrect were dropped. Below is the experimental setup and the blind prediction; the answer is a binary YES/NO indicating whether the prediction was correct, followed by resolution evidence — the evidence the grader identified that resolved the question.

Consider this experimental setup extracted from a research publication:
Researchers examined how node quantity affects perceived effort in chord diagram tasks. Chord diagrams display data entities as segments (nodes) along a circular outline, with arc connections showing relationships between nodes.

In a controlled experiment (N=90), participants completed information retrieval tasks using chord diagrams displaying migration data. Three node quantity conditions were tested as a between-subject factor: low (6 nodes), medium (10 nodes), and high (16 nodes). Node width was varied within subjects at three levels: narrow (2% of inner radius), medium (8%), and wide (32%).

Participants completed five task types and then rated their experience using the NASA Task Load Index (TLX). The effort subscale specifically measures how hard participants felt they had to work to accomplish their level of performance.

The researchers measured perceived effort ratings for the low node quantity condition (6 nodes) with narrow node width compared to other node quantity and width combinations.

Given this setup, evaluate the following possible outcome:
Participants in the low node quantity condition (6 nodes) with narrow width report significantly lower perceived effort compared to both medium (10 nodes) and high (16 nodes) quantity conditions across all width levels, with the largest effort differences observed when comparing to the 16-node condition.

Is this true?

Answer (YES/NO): NO